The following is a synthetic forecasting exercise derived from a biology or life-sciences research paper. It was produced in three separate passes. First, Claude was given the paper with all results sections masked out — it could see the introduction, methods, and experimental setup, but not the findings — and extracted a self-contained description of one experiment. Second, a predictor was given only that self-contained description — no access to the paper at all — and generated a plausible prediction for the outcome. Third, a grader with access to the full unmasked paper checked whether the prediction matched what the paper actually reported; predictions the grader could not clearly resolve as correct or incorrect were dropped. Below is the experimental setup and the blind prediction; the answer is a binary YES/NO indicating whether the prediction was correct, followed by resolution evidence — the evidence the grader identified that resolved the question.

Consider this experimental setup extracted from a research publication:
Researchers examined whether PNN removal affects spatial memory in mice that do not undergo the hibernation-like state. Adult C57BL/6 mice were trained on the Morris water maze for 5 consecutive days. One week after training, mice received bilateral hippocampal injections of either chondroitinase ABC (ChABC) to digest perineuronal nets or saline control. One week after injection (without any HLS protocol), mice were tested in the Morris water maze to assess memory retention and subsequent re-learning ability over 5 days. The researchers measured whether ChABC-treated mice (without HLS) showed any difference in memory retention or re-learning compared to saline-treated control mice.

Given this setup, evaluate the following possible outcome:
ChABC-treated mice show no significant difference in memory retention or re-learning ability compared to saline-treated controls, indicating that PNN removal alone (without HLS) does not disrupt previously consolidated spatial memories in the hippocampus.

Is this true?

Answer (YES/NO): NO